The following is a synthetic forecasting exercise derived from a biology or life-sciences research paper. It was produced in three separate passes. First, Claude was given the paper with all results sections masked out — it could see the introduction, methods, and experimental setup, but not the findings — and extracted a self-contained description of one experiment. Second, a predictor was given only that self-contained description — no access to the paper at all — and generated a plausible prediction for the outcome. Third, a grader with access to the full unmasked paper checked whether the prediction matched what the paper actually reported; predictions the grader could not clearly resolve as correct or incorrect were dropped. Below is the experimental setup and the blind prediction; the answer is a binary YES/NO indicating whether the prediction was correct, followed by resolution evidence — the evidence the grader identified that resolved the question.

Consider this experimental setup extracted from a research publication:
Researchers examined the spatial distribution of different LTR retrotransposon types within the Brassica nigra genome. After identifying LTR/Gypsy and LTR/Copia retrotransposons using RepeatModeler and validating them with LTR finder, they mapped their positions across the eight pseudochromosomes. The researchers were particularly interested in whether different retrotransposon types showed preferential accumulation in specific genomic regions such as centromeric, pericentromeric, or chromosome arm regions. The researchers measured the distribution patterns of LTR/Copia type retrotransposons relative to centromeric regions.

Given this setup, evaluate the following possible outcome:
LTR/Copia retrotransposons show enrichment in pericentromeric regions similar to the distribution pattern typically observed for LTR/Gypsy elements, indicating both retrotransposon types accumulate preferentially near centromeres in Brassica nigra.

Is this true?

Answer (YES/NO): NO